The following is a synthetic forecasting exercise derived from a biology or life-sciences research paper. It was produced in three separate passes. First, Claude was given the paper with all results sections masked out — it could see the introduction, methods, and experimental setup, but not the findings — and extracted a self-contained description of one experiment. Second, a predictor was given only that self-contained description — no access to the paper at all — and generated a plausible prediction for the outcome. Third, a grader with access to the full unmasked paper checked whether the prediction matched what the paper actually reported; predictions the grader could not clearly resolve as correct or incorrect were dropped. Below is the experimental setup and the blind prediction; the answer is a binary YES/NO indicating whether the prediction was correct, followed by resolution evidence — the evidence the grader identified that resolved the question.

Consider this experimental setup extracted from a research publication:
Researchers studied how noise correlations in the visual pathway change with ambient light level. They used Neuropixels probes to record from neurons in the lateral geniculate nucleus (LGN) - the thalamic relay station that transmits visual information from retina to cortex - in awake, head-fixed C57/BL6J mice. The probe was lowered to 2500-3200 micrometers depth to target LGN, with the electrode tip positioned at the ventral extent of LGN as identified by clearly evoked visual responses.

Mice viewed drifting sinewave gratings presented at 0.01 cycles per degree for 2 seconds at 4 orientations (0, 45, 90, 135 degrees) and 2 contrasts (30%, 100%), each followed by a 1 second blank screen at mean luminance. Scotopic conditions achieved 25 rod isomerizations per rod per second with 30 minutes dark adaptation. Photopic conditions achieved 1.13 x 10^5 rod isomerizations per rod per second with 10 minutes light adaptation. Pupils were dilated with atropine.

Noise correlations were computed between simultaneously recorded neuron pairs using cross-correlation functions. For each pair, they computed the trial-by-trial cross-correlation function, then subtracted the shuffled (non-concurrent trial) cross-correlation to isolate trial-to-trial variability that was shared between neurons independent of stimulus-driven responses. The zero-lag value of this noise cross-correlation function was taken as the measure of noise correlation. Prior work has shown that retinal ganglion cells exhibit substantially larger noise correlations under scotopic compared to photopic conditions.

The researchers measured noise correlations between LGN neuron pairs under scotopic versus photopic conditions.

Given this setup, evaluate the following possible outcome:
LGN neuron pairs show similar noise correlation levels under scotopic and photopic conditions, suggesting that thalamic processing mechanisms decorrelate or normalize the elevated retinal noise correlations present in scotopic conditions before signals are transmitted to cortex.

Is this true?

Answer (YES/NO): NO